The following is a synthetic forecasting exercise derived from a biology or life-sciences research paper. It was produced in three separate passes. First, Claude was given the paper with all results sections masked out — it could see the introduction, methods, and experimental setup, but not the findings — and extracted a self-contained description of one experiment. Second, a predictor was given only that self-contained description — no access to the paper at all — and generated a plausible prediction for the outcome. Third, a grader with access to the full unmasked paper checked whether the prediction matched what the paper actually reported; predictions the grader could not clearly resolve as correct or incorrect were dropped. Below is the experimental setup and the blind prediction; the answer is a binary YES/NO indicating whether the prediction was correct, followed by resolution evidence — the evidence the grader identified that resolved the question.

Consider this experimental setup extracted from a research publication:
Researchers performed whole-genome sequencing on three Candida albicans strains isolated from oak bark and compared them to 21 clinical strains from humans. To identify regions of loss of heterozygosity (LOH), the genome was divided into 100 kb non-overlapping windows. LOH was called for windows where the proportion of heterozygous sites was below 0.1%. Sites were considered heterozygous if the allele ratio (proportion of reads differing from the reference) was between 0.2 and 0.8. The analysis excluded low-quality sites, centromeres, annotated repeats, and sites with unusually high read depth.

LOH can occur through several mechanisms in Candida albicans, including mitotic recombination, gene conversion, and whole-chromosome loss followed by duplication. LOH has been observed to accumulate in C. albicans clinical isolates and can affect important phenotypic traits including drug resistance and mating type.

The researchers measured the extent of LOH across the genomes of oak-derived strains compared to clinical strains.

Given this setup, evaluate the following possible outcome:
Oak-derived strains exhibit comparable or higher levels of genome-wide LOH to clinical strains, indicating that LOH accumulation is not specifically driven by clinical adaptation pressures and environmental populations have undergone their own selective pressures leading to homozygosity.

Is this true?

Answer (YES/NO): NO